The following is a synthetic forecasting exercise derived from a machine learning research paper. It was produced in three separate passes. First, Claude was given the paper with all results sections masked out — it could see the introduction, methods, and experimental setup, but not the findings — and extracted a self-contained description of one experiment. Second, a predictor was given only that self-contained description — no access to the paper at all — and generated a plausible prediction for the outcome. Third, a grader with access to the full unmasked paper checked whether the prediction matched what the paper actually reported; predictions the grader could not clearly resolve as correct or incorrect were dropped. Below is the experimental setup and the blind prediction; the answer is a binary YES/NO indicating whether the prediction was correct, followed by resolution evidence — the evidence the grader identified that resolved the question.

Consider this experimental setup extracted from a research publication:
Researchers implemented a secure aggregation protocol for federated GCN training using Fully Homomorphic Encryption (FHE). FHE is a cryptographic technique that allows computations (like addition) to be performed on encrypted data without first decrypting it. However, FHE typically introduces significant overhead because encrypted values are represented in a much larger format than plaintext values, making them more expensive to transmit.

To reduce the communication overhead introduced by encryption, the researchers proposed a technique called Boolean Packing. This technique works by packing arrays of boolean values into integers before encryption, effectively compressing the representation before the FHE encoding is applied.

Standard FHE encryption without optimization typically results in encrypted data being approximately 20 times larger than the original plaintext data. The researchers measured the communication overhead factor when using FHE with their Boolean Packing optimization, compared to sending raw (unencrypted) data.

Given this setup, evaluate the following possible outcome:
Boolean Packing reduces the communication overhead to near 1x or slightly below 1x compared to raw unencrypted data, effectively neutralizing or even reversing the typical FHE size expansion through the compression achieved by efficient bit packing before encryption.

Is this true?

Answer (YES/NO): NO